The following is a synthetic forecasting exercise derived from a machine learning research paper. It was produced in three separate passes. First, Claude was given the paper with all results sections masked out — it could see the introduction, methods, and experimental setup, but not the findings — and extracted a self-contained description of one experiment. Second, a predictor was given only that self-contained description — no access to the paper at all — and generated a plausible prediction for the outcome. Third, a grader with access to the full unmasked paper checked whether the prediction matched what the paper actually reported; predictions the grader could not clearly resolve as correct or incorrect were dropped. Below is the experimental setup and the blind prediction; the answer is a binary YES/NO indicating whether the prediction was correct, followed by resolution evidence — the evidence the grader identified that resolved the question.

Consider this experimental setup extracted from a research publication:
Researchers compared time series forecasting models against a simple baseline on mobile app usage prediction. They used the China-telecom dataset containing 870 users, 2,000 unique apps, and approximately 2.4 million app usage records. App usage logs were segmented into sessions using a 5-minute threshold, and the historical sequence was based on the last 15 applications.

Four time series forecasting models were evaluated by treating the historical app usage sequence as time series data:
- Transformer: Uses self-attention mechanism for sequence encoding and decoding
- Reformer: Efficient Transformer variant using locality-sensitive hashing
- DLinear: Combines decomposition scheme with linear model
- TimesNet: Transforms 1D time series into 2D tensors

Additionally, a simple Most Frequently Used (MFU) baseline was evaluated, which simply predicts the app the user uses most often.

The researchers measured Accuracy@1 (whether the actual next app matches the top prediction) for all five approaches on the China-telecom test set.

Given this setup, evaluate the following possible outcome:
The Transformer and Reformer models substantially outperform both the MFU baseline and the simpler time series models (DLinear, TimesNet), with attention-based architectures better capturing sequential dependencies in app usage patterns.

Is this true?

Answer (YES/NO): NO